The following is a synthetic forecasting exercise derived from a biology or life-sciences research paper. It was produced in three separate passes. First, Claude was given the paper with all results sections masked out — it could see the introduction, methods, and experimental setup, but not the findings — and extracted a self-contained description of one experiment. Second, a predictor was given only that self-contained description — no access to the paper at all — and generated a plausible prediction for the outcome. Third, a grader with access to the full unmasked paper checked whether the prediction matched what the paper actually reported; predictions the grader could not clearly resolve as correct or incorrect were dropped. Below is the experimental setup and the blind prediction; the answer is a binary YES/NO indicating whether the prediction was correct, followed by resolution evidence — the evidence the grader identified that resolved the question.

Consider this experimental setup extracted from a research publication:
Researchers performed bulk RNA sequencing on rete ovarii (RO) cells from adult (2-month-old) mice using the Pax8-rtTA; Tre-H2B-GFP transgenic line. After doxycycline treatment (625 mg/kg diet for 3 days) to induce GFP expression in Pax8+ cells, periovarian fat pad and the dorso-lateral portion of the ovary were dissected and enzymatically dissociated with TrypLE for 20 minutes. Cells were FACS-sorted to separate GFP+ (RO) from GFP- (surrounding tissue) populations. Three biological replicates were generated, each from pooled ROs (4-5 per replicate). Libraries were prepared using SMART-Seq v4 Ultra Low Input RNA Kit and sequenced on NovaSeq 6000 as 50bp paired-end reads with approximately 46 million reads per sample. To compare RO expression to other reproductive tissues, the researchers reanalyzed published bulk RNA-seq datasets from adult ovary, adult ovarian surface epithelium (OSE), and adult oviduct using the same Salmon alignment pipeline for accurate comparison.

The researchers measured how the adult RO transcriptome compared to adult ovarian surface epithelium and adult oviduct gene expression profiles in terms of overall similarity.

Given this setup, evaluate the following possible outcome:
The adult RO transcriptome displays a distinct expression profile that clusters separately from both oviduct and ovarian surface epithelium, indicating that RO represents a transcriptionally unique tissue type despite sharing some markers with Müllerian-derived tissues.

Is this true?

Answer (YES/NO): YES